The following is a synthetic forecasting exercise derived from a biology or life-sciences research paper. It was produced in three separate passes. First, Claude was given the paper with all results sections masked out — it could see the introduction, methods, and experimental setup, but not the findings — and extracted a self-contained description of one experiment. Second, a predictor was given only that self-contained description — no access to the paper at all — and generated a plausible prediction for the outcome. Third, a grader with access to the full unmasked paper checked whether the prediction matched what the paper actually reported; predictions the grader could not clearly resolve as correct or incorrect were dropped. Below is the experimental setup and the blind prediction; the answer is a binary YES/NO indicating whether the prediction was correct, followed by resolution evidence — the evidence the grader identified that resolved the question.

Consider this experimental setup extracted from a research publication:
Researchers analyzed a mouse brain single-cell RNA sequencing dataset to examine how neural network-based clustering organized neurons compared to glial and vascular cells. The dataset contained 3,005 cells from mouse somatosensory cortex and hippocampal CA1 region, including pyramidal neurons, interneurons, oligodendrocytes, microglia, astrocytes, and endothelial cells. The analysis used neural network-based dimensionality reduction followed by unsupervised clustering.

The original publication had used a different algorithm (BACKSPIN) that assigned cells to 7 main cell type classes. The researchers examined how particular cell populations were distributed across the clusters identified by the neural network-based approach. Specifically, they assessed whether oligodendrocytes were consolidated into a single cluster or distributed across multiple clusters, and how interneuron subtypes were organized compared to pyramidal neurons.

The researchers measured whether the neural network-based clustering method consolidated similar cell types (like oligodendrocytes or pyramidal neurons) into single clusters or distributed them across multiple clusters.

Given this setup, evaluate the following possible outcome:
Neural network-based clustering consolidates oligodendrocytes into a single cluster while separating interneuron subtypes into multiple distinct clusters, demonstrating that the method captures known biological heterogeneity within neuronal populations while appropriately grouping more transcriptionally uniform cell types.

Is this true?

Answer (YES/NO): YES